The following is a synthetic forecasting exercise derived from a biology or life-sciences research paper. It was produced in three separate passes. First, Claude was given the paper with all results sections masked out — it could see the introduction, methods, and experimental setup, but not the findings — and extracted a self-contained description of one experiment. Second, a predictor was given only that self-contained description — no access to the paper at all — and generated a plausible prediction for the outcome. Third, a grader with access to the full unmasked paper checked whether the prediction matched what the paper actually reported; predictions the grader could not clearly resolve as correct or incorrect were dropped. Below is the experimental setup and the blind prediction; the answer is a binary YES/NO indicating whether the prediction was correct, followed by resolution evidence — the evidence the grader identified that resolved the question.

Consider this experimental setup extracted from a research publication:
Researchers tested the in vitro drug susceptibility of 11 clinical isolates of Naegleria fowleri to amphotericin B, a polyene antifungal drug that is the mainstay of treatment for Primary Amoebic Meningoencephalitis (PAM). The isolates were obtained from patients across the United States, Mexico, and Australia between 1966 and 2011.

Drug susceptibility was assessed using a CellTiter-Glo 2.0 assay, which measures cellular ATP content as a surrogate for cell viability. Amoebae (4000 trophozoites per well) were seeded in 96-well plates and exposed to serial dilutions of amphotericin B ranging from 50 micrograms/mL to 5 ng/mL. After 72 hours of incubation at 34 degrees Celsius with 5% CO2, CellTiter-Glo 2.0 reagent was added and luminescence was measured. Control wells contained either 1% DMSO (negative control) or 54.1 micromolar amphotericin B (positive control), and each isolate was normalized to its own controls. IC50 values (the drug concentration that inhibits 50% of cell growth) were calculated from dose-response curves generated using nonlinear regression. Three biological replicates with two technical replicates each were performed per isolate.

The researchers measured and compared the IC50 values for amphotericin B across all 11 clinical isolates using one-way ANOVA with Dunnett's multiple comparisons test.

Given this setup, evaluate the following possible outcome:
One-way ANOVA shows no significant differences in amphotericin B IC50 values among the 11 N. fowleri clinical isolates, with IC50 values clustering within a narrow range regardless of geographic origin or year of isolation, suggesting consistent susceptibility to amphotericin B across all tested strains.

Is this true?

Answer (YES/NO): YES